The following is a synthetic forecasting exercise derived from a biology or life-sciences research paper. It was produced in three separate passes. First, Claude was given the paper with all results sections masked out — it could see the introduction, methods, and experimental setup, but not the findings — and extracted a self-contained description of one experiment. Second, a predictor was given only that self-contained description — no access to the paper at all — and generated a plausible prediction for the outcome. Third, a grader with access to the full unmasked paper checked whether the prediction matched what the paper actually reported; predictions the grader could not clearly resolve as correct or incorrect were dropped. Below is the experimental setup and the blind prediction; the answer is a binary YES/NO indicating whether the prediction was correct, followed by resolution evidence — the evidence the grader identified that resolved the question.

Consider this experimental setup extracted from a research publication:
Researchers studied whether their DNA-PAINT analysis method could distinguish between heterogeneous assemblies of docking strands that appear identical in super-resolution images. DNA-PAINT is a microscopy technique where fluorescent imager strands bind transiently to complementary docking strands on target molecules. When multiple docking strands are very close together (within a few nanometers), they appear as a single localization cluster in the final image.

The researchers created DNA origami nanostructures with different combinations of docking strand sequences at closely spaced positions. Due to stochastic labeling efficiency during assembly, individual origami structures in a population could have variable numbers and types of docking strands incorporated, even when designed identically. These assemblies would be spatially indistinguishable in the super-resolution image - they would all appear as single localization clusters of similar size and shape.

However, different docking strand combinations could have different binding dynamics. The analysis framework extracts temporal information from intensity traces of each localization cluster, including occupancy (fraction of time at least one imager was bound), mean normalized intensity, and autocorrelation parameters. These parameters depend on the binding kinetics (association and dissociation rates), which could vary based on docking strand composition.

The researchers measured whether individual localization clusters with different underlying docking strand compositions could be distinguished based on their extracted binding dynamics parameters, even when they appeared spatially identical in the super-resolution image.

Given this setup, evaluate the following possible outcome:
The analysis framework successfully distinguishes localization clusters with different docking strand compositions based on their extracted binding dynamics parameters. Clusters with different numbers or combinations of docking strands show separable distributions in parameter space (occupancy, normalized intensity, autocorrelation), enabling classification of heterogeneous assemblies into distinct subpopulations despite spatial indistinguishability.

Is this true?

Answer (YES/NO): YES